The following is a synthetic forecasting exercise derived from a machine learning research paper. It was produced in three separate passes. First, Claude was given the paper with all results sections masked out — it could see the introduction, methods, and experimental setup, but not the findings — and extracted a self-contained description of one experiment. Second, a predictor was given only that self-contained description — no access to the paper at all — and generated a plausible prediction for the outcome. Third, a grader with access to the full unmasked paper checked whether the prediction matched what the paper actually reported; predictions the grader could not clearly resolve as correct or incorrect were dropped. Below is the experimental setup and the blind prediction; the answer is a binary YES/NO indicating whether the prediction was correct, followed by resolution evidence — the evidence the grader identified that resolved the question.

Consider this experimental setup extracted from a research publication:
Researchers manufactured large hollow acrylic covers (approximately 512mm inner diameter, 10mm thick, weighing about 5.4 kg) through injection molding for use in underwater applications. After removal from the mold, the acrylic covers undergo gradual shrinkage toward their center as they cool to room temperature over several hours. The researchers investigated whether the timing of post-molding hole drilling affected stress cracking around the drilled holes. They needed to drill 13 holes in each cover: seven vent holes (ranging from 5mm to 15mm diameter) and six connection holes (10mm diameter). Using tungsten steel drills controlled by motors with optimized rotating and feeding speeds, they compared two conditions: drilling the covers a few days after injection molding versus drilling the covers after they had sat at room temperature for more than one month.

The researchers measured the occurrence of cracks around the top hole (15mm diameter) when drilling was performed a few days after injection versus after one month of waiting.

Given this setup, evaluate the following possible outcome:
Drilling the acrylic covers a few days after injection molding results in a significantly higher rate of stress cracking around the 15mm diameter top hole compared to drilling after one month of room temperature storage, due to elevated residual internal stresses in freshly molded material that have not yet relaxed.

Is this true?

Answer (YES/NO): YES